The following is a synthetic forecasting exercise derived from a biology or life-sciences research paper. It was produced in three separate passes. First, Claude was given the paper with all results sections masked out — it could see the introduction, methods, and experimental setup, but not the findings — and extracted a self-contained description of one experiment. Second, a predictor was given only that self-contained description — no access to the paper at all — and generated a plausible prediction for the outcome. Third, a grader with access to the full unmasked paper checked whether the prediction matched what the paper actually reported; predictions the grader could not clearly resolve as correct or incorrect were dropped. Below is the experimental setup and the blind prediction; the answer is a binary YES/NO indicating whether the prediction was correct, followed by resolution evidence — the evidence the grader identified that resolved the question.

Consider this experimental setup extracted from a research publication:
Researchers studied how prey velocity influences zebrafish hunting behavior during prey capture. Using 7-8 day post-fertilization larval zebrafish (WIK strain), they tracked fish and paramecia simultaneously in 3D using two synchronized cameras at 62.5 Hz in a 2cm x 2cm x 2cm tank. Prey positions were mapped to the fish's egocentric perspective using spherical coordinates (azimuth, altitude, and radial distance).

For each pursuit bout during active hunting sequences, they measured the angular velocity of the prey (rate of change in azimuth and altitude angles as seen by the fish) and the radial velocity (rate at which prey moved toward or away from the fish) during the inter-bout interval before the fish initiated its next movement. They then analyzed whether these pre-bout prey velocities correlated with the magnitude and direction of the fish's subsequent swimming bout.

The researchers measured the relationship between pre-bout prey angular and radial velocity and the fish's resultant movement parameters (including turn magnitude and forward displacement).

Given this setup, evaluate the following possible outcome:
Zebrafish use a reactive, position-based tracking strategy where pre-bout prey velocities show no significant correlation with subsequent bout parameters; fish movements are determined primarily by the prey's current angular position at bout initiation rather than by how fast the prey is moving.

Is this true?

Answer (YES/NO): NO